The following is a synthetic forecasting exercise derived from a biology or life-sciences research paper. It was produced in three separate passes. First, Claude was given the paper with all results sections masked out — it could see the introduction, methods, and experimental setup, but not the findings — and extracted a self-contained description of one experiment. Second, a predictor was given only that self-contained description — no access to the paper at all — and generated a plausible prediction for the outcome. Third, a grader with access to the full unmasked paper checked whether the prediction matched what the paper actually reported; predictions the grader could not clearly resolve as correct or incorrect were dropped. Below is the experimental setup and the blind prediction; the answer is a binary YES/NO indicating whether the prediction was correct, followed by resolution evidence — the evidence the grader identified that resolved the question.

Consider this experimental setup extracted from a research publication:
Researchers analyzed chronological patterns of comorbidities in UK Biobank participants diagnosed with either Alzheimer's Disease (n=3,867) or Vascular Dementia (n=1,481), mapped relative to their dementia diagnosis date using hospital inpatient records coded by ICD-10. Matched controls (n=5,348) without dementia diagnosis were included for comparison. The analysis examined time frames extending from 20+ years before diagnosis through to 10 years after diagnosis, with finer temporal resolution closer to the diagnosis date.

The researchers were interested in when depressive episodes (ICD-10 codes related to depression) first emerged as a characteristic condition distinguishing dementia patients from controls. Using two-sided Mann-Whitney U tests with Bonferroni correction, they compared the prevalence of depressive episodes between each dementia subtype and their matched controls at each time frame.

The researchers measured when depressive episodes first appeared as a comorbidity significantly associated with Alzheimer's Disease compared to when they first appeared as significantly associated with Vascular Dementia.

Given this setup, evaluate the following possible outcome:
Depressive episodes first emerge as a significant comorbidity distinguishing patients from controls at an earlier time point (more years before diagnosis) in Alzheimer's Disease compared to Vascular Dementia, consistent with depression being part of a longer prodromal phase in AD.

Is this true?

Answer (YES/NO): YES